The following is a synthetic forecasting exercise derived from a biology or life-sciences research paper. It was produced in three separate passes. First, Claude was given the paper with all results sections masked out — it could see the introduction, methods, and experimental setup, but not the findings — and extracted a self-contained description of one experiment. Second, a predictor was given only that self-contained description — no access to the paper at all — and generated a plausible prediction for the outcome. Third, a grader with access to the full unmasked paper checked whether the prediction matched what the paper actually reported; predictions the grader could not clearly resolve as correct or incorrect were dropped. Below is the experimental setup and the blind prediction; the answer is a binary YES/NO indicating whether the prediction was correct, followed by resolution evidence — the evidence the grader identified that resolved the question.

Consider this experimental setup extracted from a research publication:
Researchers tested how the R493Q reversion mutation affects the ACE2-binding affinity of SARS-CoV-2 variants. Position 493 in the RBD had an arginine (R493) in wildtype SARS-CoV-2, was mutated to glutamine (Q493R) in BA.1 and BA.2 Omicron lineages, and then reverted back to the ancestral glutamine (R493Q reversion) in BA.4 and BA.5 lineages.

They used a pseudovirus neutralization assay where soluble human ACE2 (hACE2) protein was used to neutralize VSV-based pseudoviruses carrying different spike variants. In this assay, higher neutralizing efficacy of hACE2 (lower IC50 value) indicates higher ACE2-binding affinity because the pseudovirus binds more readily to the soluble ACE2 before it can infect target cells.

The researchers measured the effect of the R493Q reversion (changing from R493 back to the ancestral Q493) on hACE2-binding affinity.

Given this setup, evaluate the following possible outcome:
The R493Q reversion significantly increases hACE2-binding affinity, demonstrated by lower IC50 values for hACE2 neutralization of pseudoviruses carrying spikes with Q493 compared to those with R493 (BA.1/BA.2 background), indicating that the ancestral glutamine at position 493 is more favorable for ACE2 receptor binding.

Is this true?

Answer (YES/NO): YES